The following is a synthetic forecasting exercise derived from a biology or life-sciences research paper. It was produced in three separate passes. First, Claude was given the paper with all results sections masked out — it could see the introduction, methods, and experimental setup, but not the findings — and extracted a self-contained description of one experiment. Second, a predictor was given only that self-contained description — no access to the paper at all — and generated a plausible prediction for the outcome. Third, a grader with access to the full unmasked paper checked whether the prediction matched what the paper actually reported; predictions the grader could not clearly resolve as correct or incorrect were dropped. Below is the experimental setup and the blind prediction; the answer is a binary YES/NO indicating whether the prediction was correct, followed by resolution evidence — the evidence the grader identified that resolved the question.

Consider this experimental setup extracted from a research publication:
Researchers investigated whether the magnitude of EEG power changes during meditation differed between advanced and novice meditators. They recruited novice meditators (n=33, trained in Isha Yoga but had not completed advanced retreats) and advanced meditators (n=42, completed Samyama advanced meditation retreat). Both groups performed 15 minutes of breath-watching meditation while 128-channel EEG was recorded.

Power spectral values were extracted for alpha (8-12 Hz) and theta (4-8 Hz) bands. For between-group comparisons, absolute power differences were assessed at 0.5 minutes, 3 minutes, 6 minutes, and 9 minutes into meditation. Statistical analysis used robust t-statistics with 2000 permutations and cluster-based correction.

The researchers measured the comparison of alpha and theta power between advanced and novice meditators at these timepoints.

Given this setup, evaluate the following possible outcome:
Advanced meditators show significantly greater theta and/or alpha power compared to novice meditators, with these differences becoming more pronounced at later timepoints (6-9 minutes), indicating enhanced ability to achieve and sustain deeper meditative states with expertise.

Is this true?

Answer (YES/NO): NO